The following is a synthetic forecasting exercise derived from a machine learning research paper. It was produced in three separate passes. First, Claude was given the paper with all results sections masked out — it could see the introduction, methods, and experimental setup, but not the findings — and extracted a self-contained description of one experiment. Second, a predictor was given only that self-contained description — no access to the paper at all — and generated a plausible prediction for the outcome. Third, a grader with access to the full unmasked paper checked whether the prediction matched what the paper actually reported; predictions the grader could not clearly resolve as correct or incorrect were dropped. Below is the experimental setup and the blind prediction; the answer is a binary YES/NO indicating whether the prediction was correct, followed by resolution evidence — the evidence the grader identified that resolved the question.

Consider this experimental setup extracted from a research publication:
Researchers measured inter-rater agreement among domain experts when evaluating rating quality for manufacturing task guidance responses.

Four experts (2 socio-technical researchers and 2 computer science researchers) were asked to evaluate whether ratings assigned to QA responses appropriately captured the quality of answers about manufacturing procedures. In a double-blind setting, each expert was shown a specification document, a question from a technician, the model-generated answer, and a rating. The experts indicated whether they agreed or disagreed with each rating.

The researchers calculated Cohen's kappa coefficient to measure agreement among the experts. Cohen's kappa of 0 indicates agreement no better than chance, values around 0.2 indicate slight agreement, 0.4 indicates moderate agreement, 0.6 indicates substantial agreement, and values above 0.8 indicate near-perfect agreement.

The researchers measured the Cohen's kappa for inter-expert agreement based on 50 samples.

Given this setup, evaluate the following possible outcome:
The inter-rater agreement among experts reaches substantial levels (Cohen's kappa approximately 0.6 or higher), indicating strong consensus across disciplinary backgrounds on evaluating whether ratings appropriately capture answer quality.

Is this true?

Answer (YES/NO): YES